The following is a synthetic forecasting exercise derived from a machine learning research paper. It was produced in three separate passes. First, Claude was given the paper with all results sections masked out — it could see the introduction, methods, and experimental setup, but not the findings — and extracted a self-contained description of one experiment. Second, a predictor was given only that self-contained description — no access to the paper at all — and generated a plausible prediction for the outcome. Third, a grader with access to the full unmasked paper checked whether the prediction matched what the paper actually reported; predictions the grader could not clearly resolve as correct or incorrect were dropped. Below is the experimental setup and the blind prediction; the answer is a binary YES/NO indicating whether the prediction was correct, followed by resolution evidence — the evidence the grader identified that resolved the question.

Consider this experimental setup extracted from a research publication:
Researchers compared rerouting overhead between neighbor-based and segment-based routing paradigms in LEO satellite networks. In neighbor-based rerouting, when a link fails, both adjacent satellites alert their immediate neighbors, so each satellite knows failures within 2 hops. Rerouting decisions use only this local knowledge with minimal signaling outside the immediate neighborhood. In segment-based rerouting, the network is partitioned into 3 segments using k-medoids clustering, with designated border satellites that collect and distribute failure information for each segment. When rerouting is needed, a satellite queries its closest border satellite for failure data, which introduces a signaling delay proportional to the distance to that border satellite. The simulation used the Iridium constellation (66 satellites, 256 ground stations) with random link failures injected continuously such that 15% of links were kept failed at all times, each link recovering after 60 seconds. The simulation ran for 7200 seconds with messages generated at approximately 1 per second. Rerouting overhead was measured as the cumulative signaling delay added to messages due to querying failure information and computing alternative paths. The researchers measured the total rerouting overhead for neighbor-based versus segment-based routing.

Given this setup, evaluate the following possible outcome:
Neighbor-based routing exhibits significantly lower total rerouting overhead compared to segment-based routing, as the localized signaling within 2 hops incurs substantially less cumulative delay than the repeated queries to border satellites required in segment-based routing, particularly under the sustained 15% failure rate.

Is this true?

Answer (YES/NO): YES